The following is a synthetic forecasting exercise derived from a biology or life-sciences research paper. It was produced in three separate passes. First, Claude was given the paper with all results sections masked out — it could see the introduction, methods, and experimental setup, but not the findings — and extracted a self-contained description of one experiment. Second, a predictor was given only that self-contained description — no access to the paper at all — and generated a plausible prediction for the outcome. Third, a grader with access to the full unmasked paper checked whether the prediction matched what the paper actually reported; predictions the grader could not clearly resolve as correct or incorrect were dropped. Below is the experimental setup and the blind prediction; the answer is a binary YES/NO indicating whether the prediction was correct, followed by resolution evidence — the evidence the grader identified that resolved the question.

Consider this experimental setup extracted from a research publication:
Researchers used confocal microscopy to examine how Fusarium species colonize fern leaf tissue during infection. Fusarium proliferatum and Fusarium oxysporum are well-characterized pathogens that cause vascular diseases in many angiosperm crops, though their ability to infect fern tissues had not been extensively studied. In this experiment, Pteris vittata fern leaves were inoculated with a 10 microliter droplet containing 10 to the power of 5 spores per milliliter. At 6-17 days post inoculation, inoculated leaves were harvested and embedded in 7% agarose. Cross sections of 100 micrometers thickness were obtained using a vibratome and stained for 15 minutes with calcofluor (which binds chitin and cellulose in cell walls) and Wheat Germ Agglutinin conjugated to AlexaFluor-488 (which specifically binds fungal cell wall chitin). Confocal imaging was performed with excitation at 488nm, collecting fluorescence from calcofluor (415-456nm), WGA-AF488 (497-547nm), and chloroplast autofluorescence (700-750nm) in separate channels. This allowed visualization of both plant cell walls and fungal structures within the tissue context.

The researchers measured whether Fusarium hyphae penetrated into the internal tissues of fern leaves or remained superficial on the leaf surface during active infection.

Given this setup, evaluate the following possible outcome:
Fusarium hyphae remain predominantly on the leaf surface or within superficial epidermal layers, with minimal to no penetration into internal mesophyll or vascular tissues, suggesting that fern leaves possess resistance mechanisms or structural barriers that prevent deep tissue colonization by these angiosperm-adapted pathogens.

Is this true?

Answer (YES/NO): NO